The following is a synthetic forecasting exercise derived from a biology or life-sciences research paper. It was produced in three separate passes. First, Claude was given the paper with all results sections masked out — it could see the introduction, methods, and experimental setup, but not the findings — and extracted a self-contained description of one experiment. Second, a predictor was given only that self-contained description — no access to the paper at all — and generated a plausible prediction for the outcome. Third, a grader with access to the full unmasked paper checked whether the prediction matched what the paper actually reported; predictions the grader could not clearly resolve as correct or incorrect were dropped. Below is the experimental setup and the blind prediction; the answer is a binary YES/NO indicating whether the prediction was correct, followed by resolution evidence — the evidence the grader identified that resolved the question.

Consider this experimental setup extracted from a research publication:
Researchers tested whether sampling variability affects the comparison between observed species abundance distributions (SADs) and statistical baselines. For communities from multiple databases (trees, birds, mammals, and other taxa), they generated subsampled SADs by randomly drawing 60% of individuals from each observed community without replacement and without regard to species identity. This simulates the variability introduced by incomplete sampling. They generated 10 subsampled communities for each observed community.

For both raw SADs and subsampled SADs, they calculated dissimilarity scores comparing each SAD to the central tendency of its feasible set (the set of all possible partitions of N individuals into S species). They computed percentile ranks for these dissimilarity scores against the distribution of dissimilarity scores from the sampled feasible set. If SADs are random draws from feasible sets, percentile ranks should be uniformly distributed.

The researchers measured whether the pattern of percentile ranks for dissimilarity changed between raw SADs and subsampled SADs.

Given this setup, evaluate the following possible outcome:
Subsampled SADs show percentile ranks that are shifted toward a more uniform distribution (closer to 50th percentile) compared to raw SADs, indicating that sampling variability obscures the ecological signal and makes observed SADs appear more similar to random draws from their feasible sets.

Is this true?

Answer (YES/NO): YES